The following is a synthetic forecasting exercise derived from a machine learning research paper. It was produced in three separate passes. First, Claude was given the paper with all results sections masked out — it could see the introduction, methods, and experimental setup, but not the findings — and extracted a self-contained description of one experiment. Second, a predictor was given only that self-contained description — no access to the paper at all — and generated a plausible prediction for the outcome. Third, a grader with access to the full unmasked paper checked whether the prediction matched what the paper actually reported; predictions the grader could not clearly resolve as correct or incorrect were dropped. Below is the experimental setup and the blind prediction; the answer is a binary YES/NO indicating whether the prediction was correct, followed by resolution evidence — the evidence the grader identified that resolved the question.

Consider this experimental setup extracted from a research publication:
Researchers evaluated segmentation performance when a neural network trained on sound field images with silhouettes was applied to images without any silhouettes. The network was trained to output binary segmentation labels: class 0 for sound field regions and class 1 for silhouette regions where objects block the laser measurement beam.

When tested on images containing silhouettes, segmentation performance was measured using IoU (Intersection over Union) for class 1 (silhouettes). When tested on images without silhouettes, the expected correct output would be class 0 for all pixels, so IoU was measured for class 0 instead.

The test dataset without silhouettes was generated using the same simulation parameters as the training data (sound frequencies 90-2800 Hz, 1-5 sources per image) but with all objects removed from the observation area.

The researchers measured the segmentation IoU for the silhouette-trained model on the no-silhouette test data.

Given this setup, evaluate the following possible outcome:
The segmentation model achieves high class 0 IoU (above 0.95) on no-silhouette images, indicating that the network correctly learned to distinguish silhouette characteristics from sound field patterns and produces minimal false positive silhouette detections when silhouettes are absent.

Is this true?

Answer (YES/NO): YES